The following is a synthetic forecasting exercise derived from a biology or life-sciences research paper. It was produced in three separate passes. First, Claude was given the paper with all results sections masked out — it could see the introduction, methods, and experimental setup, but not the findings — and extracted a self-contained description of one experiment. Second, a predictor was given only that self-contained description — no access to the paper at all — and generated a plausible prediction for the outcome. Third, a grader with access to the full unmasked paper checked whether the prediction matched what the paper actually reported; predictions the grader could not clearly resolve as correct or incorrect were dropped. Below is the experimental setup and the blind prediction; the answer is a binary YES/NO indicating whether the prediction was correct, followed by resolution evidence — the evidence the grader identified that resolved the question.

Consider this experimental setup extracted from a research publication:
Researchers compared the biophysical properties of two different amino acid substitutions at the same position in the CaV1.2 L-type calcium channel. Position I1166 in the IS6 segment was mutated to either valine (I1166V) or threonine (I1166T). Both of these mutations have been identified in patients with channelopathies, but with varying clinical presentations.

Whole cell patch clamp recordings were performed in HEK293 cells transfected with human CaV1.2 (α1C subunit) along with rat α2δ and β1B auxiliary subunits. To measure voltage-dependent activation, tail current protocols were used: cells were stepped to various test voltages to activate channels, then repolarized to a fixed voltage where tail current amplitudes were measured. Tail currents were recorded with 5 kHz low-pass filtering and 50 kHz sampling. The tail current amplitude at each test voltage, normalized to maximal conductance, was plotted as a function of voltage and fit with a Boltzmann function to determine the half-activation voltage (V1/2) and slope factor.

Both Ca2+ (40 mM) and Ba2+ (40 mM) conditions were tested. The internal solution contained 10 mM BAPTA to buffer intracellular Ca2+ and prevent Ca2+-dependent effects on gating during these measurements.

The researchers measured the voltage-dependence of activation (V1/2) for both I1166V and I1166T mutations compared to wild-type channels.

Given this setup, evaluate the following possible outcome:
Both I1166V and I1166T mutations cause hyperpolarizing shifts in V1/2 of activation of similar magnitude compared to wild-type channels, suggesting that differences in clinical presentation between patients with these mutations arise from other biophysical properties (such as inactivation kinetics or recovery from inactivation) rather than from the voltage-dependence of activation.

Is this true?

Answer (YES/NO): NO